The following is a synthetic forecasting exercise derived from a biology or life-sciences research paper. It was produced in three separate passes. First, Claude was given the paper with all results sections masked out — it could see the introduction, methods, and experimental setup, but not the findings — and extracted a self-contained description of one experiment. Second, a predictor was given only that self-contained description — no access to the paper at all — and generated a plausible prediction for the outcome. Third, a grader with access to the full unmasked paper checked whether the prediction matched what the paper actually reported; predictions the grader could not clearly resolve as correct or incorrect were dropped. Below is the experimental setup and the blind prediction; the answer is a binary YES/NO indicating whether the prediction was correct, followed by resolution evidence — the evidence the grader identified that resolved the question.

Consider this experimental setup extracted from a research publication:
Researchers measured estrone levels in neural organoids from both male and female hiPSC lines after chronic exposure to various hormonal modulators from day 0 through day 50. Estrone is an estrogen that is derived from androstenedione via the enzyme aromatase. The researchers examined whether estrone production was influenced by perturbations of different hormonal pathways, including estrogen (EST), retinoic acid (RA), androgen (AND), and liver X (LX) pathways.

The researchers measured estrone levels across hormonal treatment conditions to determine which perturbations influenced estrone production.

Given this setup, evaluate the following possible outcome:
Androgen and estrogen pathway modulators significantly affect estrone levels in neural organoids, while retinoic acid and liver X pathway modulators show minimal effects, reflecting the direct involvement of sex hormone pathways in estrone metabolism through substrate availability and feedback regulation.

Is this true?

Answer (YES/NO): NO